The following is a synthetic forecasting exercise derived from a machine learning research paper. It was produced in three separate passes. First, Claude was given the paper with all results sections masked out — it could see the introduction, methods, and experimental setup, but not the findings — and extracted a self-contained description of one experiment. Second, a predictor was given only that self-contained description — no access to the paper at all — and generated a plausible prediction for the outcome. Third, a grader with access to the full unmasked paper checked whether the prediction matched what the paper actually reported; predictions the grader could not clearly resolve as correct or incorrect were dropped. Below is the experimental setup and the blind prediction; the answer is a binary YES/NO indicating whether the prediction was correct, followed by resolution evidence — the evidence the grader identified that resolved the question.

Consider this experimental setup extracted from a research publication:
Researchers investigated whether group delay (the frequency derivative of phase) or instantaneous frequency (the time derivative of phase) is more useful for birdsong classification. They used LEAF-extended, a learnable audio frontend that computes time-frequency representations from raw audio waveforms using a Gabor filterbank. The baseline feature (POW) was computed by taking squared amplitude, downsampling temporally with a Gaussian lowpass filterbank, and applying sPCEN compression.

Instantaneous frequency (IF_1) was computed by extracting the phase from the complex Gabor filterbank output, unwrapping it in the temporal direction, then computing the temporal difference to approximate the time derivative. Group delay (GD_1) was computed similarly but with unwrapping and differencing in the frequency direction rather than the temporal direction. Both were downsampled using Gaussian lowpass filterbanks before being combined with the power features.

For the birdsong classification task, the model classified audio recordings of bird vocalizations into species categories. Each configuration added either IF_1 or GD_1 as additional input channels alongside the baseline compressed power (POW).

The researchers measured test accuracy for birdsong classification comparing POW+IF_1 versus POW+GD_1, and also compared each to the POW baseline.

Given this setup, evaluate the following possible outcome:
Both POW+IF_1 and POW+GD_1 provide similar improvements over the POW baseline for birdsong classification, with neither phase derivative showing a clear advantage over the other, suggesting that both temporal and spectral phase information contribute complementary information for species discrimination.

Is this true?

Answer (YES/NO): NO